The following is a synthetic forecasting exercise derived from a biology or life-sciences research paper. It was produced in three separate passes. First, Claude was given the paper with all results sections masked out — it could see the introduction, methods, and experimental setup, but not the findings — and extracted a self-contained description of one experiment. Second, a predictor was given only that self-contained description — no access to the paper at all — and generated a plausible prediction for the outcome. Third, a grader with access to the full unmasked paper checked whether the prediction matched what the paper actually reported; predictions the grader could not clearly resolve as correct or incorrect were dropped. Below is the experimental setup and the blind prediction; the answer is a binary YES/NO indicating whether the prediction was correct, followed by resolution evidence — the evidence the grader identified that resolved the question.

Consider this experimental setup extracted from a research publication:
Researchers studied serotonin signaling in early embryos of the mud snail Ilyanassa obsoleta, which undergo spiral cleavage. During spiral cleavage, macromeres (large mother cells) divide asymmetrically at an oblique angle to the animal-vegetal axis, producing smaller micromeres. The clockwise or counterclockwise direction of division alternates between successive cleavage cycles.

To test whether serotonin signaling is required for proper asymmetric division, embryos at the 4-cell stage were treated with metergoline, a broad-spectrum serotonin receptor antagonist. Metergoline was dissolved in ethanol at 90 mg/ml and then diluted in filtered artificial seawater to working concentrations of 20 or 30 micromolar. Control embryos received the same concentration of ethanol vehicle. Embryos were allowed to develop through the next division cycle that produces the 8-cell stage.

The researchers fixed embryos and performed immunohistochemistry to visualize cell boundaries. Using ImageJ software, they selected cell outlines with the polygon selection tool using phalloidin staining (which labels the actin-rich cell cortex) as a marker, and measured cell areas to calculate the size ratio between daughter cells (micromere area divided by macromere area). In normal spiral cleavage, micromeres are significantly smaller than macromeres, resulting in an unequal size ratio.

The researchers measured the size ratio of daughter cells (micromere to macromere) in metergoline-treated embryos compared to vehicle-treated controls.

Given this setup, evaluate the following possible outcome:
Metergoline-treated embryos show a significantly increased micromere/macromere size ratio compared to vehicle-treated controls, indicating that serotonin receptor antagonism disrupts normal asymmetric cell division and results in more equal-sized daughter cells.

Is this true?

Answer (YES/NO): YES